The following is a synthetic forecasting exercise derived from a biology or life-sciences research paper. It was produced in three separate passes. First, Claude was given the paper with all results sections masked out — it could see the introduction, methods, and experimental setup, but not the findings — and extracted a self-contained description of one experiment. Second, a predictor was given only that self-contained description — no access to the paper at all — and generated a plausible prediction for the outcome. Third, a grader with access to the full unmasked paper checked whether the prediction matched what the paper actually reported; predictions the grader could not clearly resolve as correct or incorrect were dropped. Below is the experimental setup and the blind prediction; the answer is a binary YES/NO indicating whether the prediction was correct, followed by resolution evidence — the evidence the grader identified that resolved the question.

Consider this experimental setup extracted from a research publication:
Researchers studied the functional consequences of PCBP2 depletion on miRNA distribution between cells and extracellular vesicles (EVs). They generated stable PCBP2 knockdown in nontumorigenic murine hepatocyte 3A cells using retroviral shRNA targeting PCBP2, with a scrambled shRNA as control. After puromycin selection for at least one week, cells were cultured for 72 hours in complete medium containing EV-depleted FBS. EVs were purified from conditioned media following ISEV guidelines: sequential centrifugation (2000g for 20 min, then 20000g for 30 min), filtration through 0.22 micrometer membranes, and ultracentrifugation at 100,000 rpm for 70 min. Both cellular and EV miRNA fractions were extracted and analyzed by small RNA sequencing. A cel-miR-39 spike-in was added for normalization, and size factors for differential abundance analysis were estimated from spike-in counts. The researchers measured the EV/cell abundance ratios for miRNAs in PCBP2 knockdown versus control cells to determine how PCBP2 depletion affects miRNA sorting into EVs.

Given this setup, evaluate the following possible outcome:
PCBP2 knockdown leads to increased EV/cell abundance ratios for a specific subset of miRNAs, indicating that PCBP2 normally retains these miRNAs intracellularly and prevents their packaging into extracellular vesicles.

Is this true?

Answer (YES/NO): YES